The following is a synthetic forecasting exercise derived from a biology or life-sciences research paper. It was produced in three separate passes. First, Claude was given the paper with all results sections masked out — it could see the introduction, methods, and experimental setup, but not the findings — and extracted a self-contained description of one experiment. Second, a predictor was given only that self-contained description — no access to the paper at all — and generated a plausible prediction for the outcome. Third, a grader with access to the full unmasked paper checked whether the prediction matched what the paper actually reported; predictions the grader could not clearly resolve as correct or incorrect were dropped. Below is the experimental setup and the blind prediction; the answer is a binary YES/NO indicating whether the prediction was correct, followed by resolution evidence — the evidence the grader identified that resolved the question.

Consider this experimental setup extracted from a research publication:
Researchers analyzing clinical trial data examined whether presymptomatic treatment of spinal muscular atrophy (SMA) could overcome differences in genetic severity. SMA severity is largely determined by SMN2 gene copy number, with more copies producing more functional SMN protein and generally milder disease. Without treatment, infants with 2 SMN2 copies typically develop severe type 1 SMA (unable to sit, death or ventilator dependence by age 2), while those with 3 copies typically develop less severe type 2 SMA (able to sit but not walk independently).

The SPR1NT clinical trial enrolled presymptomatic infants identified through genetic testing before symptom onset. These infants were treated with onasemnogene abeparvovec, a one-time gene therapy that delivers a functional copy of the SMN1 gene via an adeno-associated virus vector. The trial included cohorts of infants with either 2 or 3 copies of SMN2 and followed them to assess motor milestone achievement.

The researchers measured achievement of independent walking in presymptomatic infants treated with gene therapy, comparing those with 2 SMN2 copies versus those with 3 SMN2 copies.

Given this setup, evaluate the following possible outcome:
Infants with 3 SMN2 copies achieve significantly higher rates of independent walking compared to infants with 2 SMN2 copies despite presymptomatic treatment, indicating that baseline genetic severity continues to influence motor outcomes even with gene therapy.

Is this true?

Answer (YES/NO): NO